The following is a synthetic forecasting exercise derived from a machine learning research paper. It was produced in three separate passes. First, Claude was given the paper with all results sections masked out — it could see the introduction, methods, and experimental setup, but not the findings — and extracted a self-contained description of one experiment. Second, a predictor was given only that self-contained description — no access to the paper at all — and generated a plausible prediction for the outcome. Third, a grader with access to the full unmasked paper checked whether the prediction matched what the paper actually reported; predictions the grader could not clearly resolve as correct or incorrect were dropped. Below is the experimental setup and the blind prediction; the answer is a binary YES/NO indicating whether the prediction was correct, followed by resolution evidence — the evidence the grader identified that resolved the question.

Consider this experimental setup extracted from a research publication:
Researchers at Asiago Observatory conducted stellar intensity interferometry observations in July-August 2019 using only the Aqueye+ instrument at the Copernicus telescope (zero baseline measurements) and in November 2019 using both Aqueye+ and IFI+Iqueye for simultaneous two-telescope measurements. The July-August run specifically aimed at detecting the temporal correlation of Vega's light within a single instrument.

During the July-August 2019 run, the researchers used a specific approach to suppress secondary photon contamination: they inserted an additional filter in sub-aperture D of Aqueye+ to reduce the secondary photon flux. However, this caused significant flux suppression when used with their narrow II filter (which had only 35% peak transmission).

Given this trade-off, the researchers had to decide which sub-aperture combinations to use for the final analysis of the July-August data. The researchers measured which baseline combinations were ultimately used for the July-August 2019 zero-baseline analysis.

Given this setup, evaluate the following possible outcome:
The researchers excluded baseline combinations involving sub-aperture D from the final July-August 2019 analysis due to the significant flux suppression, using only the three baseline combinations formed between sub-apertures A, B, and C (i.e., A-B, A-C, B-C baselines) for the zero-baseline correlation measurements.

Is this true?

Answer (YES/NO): YES